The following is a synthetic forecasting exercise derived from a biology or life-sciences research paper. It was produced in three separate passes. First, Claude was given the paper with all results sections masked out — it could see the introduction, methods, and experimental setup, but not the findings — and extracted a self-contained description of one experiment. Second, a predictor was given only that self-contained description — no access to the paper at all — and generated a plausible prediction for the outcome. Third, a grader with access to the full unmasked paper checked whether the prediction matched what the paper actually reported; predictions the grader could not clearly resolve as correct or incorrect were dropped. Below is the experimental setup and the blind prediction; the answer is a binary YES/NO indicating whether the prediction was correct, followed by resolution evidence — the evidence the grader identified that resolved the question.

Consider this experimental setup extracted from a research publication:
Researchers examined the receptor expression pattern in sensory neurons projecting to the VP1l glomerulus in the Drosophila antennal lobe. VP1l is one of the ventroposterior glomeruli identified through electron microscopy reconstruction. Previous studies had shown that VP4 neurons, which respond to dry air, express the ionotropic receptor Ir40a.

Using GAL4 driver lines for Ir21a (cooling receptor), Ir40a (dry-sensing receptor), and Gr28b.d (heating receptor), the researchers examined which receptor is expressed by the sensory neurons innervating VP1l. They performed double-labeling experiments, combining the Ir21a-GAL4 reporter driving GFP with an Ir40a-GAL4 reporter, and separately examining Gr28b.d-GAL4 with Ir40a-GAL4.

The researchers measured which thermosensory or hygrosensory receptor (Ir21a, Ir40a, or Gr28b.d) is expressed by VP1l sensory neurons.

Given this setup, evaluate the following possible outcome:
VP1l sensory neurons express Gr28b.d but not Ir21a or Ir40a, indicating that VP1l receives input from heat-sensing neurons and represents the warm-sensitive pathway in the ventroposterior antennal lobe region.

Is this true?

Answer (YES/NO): NO